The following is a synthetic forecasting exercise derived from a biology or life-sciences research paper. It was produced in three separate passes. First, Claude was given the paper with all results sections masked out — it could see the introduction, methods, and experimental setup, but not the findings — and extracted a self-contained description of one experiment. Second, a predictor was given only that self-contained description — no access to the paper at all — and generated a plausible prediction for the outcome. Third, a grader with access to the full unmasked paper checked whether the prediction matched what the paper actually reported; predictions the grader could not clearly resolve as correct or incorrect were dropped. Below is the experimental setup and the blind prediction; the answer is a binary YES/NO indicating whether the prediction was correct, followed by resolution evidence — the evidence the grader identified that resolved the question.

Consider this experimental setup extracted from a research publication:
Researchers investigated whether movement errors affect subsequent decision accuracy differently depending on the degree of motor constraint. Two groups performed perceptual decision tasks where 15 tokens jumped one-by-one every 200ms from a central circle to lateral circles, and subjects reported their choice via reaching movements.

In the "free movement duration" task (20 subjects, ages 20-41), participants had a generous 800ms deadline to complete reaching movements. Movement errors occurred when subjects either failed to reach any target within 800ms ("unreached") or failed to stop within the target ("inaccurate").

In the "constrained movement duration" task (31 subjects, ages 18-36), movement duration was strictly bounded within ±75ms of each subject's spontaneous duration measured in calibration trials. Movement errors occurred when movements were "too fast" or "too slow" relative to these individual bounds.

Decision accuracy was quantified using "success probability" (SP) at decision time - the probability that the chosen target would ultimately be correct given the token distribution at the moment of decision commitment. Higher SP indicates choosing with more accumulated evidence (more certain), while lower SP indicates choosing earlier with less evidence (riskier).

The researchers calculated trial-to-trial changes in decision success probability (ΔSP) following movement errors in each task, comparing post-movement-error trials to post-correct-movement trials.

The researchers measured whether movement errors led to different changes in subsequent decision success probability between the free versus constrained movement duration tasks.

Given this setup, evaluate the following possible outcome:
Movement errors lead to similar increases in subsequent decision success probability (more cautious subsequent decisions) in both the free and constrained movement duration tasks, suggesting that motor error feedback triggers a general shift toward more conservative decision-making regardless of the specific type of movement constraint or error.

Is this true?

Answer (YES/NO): NO